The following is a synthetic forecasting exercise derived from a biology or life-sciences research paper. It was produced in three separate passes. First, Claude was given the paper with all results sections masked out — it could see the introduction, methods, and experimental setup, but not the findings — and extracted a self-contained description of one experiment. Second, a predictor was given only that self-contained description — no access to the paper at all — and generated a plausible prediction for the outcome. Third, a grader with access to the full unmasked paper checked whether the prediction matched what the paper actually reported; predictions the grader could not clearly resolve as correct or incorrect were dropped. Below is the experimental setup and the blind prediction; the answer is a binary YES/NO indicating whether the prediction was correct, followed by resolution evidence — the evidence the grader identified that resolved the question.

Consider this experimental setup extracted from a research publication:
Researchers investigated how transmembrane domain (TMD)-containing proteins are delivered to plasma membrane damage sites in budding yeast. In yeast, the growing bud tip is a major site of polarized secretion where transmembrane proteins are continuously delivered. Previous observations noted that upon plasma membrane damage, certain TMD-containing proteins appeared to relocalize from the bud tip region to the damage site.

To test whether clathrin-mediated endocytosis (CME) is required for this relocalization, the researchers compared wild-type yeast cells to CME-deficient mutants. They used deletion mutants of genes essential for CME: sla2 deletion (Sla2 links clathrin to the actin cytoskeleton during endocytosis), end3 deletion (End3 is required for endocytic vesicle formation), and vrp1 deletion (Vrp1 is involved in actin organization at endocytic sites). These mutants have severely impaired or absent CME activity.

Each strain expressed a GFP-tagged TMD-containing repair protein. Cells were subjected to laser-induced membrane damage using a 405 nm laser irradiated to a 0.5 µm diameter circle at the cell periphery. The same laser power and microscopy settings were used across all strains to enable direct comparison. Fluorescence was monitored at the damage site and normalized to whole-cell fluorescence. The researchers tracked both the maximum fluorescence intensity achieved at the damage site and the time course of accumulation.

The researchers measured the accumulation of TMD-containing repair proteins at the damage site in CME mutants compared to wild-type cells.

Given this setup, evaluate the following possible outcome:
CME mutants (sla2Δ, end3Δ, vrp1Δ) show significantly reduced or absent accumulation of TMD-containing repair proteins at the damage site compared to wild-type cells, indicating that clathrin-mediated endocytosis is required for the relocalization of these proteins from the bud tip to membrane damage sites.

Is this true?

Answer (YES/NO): YES